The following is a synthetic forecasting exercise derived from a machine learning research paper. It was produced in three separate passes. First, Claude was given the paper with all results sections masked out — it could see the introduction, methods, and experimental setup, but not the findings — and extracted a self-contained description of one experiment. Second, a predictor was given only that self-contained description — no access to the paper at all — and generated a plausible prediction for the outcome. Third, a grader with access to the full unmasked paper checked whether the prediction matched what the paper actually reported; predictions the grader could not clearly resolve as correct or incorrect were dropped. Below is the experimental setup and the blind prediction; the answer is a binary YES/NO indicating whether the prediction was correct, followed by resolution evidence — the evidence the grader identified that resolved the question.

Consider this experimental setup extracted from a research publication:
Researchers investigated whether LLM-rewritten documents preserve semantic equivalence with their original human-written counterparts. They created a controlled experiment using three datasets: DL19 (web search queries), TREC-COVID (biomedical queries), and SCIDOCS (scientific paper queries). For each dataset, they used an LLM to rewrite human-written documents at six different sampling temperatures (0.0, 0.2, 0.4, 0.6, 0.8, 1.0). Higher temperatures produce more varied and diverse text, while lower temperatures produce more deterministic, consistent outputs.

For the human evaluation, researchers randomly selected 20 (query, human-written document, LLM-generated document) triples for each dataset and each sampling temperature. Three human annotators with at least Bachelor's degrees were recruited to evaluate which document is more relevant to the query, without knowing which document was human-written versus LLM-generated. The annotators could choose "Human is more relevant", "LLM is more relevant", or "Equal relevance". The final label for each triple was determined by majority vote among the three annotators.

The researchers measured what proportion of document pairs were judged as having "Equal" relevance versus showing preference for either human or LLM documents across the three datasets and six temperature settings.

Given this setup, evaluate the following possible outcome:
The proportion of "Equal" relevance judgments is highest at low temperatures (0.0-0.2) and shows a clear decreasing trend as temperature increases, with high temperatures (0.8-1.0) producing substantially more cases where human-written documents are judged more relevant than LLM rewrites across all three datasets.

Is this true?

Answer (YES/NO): NO